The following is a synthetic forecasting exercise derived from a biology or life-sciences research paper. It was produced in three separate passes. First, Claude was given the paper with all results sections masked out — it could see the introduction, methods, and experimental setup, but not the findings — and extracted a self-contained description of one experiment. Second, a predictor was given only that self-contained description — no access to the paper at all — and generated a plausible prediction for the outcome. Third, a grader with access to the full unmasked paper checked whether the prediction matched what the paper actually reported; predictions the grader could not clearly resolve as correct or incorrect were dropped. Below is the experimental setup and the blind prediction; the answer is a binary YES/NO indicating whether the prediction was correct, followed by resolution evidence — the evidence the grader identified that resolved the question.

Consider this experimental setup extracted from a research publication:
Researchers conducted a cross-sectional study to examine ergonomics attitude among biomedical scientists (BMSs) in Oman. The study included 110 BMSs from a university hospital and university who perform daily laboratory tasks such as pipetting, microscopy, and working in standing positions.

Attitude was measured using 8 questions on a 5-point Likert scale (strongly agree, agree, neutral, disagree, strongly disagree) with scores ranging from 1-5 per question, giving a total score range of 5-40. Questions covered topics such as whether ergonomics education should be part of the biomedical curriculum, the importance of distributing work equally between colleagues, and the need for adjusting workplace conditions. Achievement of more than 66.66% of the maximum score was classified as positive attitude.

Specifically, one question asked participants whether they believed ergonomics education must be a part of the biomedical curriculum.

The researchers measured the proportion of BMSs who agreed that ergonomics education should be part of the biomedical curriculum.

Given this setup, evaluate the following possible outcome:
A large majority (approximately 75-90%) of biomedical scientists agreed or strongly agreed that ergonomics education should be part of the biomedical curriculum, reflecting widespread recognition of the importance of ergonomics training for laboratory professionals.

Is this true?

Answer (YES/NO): YES